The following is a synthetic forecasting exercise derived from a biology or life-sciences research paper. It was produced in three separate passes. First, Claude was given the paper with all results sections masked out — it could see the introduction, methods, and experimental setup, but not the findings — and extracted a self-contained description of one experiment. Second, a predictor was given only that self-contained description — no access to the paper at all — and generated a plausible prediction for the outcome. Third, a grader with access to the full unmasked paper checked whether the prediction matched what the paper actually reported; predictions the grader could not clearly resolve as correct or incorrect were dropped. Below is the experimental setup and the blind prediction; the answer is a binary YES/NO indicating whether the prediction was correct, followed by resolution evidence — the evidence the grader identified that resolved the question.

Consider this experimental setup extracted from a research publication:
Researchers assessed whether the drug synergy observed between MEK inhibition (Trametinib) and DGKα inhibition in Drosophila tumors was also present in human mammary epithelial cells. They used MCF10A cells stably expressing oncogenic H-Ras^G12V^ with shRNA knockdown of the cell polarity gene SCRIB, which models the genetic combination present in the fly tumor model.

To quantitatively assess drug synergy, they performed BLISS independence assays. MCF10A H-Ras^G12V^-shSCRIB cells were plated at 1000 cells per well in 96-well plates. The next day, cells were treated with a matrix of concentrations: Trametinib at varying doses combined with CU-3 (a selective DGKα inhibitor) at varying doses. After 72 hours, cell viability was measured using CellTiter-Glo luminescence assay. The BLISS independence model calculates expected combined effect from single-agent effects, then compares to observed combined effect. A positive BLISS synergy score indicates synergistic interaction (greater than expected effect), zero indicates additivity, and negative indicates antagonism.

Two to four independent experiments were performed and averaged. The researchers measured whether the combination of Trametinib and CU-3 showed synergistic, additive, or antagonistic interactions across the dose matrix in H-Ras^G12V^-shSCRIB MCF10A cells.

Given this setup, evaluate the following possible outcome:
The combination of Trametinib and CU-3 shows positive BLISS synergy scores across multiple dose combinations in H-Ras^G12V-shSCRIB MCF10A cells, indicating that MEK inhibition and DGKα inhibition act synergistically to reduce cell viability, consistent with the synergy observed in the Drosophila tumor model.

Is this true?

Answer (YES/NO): YES